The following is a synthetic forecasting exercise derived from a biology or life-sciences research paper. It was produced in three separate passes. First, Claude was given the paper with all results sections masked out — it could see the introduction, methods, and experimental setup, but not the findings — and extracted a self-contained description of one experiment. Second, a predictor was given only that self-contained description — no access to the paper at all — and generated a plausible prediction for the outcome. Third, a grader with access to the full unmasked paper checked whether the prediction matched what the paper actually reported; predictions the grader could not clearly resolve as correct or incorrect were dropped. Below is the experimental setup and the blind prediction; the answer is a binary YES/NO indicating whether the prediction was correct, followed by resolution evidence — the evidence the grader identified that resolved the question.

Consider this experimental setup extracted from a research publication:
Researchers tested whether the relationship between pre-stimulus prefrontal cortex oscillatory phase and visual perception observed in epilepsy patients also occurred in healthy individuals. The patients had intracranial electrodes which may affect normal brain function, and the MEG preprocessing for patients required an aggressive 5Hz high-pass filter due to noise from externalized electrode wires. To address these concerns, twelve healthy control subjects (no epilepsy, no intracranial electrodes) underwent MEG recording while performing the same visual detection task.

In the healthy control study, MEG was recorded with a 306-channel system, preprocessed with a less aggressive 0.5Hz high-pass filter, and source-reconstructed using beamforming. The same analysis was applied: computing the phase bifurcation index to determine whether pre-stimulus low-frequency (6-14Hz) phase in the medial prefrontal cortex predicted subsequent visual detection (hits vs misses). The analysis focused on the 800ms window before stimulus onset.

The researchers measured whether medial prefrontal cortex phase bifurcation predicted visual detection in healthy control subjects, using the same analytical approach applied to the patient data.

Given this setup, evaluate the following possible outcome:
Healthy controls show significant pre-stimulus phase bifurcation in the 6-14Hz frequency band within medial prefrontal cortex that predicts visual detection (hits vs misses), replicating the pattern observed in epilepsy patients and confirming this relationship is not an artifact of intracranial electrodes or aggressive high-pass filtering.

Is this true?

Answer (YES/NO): YES